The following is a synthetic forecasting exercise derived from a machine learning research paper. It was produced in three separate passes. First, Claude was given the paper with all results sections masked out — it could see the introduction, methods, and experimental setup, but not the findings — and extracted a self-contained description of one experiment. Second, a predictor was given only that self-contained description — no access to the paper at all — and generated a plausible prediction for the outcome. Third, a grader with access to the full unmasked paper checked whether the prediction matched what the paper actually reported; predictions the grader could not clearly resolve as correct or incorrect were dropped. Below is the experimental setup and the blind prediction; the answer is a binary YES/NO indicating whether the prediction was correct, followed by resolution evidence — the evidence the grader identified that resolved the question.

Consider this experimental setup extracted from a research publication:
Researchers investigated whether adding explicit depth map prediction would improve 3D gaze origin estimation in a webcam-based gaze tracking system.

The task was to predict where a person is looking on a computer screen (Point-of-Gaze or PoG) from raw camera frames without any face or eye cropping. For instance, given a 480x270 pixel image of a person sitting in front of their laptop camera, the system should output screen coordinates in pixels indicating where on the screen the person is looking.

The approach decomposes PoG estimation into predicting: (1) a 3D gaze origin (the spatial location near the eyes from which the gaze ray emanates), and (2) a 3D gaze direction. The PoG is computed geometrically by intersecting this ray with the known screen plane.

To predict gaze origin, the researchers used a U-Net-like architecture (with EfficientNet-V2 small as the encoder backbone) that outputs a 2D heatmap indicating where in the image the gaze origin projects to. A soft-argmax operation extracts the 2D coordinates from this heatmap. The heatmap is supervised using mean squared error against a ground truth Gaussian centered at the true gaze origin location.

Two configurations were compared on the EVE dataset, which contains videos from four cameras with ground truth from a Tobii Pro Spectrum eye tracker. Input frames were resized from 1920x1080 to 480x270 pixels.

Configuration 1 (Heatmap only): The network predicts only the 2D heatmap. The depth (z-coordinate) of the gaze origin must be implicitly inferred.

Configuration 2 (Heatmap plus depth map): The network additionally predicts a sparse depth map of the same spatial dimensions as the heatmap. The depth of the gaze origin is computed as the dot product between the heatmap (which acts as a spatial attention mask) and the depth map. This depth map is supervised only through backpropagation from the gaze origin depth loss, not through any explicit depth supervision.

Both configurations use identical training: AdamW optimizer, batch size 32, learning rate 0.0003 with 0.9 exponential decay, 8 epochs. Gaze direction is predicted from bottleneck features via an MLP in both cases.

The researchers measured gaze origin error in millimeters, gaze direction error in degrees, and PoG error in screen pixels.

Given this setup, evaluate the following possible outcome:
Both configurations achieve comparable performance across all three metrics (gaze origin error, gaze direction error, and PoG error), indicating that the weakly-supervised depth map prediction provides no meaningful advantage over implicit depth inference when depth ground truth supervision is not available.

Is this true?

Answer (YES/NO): NO